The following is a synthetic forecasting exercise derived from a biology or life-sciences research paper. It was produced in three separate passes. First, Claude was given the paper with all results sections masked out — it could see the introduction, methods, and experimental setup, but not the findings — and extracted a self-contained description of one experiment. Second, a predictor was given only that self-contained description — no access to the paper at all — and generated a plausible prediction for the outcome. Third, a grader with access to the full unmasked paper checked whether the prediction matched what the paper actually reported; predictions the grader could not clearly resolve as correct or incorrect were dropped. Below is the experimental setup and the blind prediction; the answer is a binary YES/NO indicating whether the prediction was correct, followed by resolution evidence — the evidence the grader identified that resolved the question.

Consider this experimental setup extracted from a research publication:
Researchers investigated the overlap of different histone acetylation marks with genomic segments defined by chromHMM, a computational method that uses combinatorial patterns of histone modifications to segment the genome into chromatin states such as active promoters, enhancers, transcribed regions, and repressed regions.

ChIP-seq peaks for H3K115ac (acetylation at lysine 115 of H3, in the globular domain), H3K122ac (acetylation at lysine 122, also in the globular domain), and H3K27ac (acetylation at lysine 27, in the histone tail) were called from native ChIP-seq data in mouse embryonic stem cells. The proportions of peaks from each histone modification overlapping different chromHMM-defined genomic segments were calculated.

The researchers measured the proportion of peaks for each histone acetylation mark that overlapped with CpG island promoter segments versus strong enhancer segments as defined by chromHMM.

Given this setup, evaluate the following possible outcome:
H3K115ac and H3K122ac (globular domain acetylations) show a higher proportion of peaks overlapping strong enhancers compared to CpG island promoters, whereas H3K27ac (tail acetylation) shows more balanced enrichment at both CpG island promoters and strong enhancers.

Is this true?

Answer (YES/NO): NO